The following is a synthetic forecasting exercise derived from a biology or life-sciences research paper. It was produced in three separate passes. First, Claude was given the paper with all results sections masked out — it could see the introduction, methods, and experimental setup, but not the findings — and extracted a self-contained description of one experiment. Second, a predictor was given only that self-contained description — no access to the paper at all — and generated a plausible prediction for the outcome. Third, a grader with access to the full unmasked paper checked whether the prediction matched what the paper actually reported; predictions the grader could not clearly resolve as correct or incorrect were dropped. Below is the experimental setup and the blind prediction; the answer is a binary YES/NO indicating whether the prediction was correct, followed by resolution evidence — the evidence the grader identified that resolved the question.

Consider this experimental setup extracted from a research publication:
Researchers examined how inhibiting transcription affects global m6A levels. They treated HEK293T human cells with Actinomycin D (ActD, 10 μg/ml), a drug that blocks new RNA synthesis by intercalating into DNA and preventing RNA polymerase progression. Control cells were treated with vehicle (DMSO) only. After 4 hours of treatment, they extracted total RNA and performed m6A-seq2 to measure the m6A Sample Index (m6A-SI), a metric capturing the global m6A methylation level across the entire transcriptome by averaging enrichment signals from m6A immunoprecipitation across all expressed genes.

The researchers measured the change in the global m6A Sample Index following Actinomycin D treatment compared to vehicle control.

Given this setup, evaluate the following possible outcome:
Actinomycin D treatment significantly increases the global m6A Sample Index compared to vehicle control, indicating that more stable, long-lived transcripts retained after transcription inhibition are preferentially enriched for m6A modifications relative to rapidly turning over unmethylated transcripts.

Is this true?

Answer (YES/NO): NO